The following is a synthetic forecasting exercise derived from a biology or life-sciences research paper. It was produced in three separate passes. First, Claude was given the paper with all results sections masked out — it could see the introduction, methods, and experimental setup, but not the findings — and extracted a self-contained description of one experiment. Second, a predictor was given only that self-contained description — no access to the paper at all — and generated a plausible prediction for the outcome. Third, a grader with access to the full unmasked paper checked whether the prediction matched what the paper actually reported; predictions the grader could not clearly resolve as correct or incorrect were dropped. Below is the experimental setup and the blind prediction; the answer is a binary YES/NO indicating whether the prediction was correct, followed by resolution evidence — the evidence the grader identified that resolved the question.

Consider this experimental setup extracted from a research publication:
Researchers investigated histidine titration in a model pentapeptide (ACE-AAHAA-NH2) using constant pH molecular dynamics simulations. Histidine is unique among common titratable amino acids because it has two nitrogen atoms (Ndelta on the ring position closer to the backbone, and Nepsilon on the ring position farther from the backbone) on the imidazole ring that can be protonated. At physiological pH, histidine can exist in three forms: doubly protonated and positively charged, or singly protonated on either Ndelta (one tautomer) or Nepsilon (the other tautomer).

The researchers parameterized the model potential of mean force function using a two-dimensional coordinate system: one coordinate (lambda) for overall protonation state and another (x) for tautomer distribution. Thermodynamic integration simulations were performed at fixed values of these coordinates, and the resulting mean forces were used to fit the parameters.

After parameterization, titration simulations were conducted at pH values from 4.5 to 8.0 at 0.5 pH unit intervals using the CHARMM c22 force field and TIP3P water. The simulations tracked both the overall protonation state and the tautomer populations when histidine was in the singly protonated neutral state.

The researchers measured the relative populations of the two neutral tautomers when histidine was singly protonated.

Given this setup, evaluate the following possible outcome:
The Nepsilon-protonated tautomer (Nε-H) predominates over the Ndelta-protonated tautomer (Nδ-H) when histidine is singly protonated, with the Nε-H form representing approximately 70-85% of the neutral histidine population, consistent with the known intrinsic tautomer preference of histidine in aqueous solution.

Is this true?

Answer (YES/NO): NO